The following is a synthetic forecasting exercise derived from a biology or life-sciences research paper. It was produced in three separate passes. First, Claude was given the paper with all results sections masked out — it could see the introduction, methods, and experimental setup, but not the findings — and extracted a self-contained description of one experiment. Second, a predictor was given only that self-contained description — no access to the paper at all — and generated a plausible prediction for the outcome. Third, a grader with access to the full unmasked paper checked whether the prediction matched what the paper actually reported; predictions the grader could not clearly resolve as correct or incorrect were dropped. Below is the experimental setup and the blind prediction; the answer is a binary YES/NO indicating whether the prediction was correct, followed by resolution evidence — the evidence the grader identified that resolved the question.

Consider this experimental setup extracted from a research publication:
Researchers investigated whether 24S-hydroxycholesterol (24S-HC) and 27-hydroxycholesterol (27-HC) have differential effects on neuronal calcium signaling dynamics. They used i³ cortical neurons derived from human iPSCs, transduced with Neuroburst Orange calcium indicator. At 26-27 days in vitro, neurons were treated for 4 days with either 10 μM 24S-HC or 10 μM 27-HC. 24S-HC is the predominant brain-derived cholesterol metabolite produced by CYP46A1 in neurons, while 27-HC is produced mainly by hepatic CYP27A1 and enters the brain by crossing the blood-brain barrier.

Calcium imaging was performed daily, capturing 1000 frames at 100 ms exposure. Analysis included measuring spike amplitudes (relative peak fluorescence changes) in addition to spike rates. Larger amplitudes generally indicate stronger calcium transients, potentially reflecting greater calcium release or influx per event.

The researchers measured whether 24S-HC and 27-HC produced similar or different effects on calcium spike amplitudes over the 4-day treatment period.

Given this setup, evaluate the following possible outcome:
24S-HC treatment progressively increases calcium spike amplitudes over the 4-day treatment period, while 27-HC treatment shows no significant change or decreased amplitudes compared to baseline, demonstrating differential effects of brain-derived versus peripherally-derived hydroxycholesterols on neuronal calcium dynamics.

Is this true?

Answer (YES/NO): NO